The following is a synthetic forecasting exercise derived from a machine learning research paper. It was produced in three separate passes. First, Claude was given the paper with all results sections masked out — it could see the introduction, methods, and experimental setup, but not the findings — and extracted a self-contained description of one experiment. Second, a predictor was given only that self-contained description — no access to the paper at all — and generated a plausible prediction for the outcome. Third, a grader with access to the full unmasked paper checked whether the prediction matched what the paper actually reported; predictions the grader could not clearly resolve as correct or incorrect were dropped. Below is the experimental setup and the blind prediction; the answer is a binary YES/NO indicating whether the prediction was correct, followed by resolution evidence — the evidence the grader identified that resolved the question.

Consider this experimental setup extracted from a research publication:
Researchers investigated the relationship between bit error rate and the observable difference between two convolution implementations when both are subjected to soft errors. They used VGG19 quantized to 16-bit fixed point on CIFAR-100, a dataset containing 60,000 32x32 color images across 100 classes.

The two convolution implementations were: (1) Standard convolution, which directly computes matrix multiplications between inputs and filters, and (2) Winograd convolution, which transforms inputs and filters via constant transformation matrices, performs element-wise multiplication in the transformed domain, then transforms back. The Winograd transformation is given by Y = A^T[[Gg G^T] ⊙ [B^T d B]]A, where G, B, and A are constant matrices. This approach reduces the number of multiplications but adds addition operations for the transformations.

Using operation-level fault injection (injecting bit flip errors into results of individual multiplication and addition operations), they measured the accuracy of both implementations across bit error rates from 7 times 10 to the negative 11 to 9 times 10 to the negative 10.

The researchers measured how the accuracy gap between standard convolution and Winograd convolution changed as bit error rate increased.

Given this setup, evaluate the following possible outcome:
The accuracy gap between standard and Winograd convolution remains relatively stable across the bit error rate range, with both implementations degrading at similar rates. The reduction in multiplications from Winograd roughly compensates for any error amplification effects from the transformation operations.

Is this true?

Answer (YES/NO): NO